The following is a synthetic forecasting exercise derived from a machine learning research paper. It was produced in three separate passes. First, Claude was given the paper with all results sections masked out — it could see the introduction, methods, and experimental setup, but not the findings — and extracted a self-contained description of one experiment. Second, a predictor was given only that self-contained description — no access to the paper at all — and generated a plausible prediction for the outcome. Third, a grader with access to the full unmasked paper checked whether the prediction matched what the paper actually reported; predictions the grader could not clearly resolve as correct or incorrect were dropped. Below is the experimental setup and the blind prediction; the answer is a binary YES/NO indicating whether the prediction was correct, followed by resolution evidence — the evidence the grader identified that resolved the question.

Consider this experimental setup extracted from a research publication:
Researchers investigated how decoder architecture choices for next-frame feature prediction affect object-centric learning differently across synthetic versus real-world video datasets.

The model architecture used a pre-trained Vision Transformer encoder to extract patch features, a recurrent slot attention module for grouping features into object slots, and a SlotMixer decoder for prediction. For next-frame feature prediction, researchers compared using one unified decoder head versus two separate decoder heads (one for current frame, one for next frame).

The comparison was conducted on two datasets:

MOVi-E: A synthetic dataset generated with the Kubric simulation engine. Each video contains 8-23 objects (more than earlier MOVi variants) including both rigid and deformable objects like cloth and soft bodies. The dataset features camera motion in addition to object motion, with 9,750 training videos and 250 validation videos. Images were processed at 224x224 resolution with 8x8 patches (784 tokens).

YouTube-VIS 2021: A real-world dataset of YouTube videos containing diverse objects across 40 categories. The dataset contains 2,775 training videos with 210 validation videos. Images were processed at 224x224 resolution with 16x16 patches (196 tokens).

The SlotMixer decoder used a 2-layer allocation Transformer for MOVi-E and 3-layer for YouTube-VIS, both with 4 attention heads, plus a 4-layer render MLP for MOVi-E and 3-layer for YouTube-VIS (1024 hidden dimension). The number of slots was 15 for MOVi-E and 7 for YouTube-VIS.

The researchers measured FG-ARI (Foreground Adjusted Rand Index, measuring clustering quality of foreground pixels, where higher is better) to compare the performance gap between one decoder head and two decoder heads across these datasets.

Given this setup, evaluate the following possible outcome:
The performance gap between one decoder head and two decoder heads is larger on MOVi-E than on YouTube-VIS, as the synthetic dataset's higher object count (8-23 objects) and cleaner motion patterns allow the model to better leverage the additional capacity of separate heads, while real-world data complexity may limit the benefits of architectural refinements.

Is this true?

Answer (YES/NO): NO